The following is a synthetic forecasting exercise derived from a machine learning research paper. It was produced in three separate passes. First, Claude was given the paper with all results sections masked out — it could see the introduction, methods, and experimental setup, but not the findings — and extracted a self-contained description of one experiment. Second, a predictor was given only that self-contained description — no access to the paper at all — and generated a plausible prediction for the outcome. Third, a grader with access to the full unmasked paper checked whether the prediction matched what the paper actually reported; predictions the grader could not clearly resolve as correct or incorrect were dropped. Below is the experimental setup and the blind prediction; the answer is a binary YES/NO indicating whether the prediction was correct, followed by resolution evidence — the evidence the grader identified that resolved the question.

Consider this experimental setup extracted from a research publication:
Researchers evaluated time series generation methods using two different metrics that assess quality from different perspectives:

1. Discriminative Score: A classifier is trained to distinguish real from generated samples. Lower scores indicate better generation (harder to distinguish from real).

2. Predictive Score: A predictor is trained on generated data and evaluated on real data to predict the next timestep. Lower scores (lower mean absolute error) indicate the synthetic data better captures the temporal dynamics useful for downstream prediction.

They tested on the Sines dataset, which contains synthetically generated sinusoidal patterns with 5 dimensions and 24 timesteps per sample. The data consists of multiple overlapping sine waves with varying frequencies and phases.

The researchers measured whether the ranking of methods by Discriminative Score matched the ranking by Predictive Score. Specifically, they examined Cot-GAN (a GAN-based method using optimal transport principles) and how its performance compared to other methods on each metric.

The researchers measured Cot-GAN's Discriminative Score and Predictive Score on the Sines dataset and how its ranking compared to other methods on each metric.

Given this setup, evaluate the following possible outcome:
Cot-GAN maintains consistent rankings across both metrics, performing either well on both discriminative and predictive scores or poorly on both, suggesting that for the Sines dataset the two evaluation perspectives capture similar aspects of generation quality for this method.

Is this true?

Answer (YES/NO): YES